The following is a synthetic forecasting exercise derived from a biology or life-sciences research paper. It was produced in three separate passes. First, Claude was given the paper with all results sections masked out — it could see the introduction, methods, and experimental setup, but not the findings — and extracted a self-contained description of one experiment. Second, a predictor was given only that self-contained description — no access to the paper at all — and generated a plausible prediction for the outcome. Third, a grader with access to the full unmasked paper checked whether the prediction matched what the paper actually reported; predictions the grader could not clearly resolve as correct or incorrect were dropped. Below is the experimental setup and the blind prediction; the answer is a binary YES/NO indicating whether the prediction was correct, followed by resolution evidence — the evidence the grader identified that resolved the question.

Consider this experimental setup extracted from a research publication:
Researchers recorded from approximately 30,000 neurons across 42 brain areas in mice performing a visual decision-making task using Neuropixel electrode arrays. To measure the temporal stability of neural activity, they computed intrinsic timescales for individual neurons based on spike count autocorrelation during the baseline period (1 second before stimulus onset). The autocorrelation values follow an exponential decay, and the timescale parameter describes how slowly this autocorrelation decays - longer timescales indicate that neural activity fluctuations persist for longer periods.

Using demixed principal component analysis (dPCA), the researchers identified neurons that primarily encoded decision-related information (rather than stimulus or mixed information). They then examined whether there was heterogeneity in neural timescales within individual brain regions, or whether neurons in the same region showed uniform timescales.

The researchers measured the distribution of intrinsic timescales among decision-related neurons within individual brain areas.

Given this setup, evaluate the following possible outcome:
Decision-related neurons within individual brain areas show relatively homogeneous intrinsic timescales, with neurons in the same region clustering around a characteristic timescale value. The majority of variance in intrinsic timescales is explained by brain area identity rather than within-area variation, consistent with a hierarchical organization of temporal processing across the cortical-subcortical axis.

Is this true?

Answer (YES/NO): NO